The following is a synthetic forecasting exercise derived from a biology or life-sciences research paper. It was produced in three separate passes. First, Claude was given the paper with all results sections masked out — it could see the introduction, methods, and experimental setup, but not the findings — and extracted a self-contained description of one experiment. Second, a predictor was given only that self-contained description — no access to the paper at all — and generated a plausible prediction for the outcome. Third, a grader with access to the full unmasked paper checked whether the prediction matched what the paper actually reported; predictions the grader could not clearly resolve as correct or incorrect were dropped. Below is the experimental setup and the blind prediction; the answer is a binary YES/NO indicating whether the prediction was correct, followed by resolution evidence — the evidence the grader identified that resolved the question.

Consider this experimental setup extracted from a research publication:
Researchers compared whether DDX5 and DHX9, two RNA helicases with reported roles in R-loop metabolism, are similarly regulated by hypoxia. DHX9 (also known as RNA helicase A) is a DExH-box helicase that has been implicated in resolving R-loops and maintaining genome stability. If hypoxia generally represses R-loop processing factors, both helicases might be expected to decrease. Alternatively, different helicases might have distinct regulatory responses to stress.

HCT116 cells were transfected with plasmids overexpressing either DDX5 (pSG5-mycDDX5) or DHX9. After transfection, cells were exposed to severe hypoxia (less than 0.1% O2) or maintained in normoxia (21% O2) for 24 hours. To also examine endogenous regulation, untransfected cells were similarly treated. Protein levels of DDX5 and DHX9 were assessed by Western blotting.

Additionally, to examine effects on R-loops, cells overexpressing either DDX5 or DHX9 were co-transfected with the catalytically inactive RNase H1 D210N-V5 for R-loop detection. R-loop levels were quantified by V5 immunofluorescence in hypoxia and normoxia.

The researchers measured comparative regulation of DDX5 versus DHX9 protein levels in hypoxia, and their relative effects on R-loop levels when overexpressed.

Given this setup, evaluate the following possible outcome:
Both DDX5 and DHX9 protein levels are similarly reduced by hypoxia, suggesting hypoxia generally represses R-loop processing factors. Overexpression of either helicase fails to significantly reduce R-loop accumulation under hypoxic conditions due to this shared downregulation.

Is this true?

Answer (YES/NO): NO